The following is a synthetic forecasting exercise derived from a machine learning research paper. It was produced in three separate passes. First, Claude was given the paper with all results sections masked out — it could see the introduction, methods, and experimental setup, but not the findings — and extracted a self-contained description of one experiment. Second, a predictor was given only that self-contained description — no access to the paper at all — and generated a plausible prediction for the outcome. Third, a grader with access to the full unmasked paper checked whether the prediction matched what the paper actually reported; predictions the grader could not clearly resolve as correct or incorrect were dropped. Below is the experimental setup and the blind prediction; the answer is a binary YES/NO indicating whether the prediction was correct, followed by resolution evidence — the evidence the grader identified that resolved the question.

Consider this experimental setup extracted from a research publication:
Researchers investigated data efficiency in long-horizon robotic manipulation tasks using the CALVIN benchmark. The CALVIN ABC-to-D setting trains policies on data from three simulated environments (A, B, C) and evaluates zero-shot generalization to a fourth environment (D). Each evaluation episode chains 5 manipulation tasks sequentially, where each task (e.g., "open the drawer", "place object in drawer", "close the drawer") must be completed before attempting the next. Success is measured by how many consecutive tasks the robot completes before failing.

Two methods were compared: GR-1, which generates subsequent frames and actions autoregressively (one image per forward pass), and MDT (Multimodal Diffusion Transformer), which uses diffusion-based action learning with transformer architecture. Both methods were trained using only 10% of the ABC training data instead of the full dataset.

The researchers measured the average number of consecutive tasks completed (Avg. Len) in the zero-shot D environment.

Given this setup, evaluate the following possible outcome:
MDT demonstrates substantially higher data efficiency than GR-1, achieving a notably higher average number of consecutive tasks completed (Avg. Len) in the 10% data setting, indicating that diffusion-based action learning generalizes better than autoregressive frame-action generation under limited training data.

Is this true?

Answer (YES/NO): NO